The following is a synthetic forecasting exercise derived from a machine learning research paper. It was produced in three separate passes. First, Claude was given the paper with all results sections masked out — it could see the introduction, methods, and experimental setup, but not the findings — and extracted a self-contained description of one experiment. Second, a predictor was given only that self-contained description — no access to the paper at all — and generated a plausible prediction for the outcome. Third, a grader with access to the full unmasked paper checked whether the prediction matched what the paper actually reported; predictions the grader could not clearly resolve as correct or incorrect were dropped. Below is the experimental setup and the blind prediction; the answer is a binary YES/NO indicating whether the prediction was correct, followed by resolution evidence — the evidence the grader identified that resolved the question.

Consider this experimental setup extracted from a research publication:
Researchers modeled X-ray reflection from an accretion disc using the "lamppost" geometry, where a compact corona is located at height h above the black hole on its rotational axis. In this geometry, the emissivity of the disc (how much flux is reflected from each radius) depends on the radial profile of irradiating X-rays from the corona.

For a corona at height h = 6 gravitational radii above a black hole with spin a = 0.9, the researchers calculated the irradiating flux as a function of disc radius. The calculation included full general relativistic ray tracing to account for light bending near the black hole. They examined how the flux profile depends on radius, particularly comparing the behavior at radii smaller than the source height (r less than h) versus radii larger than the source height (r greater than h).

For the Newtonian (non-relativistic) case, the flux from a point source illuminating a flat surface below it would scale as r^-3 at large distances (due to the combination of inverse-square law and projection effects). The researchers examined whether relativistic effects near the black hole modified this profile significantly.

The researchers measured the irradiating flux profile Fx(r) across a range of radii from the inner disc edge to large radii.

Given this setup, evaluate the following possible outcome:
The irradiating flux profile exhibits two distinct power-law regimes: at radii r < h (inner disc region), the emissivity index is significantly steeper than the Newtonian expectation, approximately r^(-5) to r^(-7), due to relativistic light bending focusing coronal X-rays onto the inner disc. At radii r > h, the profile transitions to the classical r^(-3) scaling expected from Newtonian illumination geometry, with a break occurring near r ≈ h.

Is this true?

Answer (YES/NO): NO